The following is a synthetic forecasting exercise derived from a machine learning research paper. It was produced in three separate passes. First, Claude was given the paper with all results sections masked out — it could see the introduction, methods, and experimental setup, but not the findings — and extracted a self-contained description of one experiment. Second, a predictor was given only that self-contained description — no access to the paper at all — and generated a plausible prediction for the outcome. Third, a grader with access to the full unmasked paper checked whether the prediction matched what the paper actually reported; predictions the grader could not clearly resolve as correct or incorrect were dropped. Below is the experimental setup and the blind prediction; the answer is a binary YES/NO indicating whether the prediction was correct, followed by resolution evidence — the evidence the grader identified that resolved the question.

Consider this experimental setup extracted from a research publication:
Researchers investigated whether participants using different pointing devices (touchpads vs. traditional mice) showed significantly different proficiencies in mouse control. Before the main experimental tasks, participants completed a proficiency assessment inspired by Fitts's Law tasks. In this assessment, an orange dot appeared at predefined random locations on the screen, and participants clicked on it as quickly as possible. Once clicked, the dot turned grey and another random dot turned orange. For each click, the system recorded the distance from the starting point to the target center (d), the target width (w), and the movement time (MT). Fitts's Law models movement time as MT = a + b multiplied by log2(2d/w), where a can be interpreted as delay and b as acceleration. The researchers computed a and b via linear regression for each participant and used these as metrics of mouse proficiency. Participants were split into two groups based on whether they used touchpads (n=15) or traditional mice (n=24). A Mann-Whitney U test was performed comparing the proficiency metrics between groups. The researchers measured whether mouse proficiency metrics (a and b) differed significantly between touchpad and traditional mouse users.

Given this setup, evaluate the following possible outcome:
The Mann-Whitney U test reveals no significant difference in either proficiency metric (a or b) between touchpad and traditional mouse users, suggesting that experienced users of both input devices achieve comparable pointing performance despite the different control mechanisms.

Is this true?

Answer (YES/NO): NO